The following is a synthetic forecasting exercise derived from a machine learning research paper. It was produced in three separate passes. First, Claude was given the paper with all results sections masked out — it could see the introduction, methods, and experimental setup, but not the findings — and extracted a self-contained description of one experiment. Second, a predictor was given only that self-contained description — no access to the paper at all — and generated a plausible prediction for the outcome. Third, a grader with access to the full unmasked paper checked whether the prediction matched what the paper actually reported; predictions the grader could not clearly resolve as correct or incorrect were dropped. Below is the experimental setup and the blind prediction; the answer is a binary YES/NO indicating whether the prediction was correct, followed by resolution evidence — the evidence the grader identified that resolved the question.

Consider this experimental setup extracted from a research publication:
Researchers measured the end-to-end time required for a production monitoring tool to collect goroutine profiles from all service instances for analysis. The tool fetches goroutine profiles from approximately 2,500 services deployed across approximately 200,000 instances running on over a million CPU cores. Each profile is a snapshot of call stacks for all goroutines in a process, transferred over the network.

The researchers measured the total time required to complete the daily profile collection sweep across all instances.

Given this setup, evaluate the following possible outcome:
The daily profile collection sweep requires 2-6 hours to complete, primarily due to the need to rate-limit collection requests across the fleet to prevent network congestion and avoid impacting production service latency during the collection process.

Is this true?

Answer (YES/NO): NO